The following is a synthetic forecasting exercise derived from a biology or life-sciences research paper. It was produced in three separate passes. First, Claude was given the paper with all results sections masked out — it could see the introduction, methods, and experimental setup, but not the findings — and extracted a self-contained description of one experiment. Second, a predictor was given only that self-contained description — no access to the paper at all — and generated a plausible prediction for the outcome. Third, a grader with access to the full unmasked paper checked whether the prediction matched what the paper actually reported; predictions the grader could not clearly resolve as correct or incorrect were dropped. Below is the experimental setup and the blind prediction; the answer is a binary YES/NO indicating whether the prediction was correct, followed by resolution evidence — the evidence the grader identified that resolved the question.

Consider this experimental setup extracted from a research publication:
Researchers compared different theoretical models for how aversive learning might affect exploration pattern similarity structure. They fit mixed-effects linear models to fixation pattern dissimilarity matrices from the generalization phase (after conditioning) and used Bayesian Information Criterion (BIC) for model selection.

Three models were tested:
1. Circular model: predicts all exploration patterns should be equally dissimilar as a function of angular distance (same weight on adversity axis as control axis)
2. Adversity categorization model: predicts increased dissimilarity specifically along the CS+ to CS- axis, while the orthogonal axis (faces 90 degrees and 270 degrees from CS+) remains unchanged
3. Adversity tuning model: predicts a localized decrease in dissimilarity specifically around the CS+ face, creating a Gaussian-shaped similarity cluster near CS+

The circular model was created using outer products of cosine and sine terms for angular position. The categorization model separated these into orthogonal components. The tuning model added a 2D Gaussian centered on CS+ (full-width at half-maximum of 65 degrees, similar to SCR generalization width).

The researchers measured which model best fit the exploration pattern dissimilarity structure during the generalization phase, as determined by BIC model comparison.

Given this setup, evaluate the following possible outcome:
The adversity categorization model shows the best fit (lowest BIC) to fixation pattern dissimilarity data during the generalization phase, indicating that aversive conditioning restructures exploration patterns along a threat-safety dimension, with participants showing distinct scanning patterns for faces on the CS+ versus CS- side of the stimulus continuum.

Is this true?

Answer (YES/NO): YES